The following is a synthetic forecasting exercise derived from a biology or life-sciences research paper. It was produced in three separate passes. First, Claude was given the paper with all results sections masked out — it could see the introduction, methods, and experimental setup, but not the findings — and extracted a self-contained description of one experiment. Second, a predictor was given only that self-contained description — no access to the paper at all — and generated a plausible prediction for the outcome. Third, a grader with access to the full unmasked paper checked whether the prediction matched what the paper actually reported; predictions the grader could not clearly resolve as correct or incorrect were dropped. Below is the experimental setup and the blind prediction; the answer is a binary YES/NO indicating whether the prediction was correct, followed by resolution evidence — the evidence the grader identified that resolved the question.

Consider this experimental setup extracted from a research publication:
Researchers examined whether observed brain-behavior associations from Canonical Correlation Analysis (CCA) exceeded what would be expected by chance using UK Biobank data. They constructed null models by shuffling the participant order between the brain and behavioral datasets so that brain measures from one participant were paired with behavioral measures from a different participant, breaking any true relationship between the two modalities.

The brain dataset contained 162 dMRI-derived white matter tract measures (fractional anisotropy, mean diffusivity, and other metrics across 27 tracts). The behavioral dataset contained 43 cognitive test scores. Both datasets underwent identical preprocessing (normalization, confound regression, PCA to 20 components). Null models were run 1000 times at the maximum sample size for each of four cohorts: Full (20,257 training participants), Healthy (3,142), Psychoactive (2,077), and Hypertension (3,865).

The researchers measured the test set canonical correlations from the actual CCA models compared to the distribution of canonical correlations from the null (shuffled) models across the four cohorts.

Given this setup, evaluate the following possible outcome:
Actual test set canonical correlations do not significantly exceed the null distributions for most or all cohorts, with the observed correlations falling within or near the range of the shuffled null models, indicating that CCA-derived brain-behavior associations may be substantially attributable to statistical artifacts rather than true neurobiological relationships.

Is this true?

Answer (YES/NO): NO